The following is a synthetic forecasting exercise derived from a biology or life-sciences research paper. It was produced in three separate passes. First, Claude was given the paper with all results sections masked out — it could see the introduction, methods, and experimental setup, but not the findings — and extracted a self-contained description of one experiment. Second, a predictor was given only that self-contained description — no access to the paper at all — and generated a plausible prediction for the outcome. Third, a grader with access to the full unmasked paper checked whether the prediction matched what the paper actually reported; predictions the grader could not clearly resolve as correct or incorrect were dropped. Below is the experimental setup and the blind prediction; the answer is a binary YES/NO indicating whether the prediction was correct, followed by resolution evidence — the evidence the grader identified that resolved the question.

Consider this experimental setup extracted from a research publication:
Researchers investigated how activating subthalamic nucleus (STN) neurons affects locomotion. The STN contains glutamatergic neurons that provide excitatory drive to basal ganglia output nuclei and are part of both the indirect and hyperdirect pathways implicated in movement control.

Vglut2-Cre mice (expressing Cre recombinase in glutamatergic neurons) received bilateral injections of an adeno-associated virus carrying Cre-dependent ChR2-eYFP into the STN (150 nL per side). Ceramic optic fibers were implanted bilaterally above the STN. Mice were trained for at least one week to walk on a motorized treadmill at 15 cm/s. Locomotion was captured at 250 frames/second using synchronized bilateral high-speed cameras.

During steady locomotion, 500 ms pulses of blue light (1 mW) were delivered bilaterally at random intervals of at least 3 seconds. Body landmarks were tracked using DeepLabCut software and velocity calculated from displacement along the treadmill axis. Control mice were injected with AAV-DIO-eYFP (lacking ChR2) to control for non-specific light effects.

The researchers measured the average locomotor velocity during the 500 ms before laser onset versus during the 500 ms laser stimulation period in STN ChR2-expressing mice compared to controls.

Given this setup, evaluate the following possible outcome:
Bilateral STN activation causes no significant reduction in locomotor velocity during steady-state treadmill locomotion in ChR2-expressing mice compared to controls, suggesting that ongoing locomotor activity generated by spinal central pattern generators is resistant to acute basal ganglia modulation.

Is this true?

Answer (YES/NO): NO